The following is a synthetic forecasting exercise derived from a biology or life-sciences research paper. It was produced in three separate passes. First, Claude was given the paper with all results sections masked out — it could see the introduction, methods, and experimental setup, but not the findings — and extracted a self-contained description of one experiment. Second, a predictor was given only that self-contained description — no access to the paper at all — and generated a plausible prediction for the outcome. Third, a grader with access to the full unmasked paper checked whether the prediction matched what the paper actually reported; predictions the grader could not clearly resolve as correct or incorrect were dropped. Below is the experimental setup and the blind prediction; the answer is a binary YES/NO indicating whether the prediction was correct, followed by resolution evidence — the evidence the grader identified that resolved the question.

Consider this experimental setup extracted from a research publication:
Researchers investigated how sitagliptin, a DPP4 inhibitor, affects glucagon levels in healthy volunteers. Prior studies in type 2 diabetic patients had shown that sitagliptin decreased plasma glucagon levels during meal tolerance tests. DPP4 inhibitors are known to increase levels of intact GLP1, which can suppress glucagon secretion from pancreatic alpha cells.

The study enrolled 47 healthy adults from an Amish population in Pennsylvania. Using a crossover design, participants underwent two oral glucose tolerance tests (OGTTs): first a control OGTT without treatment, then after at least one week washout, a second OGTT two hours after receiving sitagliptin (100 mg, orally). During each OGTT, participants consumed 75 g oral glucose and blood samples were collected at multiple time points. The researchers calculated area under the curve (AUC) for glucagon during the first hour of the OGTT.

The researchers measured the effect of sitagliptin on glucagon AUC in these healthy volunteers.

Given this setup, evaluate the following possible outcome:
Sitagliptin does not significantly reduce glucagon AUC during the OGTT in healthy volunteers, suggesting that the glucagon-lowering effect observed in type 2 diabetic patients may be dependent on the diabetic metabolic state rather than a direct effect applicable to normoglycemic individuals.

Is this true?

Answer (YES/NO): YES